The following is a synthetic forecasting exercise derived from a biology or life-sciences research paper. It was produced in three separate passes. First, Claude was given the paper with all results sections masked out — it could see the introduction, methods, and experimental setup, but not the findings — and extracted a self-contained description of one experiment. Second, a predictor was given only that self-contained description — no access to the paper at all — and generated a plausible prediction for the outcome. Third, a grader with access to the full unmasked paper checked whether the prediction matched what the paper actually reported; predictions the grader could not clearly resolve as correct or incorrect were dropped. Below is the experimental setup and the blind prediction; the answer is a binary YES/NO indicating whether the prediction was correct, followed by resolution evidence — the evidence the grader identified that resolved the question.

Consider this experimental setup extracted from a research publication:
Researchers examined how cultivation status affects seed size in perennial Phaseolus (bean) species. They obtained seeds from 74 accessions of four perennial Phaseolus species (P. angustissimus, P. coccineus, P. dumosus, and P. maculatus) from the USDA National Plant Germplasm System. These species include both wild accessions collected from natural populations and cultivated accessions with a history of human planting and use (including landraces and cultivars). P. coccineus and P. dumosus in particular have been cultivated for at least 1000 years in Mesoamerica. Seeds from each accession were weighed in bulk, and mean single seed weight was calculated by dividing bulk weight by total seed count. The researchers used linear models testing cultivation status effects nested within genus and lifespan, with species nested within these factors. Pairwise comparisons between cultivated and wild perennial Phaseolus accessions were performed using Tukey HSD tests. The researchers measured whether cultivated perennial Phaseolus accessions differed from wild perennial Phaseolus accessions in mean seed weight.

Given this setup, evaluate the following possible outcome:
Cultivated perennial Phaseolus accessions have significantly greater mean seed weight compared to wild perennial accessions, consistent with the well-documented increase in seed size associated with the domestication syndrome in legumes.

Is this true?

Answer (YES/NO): YES